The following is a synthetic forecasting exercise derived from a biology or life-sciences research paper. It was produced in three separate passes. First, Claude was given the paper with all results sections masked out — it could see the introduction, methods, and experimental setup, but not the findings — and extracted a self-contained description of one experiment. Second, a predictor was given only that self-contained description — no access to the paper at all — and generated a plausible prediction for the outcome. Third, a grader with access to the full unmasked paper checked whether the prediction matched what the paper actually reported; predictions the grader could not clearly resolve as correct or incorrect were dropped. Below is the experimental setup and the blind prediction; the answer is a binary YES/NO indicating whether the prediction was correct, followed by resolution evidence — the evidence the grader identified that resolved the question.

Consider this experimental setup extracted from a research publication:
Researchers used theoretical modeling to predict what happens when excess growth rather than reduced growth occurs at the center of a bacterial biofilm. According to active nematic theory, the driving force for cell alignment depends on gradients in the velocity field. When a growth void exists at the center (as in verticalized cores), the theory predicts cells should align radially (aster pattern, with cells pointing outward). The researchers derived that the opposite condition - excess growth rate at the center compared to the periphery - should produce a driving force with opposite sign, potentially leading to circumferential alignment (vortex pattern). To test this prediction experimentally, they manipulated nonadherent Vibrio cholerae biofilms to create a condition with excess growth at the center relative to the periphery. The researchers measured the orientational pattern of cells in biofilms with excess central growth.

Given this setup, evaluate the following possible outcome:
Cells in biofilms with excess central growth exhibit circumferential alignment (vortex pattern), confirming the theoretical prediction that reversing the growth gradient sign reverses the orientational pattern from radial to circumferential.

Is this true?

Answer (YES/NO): YES